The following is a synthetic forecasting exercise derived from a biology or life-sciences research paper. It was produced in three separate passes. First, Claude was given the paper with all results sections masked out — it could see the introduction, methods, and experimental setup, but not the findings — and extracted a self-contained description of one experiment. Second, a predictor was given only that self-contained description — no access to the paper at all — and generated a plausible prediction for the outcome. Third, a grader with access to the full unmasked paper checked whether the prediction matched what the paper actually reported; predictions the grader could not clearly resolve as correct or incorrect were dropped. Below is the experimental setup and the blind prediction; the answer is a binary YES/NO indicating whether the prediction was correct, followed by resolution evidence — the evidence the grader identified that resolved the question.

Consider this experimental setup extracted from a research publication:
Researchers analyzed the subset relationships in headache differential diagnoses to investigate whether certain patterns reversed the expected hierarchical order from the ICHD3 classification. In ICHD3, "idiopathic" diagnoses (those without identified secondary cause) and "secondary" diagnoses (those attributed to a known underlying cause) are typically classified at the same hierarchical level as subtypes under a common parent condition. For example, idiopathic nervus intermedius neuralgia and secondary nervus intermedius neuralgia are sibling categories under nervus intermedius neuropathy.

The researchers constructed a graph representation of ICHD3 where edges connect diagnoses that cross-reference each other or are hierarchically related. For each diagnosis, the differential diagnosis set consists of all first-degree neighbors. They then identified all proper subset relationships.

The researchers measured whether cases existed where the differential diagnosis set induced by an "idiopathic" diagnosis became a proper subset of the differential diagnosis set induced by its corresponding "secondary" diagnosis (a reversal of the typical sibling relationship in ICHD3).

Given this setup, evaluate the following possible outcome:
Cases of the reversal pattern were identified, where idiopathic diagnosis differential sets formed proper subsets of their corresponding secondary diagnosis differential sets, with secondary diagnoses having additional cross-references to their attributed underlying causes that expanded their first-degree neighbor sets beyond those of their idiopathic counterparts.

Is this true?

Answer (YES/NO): YES